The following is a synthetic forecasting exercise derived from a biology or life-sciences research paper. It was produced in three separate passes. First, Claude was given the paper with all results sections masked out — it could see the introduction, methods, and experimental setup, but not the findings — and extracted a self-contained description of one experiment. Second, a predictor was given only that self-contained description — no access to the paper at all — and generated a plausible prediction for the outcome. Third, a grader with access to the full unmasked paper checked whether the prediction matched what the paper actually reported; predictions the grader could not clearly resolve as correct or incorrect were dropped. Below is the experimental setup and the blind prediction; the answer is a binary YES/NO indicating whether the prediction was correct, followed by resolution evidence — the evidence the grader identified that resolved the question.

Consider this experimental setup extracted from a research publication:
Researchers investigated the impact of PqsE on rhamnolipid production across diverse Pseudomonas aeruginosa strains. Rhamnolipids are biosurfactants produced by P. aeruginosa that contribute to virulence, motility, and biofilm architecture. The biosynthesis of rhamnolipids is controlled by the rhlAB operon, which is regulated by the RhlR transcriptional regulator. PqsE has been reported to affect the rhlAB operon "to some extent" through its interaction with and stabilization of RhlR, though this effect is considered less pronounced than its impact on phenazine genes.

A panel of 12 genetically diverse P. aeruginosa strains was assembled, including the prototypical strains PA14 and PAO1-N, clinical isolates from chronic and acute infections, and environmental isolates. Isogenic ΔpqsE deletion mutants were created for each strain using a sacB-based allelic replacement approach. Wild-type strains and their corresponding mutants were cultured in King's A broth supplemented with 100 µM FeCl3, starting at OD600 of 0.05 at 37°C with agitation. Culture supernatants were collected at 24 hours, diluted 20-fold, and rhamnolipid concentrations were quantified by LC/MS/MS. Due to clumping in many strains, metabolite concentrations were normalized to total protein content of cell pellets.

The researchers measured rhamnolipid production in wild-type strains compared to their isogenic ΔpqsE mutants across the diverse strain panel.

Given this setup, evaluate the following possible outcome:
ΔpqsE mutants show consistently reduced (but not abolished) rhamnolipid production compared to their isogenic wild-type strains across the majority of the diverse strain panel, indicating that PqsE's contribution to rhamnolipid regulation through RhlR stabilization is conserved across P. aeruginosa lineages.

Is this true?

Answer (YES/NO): NO